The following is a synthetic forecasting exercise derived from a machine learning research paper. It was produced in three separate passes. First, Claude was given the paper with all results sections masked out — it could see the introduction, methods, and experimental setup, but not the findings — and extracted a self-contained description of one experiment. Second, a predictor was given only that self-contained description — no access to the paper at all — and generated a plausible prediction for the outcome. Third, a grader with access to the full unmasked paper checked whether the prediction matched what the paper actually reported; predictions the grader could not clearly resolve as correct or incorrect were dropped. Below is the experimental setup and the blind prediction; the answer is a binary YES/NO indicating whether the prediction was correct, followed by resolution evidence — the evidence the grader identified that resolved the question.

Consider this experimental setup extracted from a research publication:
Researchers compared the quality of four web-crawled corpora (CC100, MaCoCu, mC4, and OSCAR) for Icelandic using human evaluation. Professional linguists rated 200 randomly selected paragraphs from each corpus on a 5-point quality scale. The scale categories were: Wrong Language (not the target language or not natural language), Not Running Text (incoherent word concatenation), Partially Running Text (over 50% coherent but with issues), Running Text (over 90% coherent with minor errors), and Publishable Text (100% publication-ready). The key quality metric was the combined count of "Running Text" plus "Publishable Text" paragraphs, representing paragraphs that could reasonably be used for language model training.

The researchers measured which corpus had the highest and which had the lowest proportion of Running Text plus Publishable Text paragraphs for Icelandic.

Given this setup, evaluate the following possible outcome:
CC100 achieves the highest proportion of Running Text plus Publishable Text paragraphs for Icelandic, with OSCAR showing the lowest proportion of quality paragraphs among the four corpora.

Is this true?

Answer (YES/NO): NO